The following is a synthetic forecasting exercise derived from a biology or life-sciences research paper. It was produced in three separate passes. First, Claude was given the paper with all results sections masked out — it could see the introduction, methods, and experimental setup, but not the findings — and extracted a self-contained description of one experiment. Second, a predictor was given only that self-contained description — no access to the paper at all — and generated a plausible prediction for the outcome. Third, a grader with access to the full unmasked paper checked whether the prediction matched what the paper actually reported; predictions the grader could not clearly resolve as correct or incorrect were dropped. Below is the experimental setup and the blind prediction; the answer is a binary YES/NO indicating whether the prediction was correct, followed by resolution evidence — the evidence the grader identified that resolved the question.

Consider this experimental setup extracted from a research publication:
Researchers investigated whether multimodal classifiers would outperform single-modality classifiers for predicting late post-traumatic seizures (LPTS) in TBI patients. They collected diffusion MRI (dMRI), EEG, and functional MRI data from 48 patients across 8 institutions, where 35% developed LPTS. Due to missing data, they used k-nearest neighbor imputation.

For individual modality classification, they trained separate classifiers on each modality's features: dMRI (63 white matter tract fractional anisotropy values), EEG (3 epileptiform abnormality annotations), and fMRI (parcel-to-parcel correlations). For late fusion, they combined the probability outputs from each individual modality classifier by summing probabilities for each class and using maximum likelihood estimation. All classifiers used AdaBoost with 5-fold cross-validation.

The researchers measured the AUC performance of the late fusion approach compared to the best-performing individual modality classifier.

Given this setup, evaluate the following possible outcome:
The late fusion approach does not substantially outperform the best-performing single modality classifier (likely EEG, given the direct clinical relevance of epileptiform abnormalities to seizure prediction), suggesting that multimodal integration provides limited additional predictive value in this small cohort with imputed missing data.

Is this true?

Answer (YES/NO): NO